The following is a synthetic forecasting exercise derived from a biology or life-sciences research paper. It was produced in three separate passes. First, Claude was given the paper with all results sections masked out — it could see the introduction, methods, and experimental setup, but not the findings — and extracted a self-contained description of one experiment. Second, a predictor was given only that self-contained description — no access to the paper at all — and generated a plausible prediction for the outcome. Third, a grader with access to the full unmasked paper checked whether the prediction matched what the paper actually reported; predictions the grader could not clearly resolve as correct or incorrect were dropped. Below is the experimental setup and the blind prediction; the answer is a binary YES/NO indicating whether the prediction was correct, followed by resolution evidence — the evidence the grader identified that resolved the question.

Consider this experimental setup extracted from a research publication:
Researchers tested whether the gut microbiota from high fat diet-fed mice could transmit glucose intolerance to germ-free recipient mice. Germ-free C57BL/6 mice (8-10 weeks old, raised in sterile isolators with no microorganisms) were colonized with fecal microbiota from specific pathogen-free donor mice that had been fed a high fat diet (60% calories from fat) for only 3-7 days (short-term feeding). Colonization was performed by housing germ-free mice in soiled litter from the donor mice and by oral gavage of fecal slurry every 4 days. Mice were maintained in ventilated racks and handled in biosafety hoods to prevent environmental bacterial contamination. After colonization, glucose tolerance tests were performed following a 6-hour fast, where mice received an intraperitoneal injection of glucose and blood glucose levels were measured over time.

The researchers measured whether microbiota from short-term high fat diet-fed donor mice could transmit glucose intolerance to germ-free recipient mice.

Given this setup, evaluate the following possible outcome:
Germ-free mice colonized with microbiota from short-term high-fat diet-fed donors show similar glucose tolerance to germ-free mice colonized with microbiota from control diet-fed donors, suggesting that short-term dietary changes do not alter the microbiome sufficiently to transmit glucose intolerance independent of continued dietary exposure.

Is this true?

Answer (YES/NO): YES